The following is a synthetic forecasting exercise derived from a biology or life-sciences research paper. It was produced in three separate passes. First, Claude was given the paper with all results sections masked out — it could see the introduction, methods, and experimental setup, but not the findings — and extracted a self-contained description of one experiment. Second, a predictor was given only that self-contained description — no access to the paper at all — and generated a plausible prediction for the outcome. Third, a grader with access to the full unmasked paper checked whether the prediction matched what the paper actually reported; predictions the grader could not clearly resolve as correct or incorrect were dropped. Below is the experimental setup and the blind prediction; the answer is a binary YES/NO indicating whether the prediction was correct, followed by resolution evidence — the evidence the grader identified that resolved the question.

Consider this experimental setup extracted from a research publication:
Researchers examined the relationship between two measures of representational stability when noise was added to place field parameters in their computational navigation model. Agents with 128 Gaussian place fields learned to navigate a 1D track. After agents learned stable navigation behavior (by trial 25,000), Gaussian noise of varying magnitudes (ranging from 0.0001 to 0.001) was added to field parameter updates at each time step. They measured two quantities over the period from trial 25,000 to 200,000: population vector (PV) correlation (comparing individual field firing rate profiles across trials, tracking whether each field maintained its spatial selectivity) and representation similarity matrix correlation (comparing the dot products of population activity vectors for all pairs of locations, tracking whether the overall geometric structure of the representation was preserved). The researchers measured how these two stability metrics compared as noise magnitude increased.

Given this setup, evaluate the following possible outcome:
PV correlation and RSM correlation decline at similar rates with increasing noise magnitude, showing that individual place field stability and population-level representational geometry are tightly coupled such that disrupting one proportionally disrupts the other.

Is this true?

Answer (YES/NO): NO